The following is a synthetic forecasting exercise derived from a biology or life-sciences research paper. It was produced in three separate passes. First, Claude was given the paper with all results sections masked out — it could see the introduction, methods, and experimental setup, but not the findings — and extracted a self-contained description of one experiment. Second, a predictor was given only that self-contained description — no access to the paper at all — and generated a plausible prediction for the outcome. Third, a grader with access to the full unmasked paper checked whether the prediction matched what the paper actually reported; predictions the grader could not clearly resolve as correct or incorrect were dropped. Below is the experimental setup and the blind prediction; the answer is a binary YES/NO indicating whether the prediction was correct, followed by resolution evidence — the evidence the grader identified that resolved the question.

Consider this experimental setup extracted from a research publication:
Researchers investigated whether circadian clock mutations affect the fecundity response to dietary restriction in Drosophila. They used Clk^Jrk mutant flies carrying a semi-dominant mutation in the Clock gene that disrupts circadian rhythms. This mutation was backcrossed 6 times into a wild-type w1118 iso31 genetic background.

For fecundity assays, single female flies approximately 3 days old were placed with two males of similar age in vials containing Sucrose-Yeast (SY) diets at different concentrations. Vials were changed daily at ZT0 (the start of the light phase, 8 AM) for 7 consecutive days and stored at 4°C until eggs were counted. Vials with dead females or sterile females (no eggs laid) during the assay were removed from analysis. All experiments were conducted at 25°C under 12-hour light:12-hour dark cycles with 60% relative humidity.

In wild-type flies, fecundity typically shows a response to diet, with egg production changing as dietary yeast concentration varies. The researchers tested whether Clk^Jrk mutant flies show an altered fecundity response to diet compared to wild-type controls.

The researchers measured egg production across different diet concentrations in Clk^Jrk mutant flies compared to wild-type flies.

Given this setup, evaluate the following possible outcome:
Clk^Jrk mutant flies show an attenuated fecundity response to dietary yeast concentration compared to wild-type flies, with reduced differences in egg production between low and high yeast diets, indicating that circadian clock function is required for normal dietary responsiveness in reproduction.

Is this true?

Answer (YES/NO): YES